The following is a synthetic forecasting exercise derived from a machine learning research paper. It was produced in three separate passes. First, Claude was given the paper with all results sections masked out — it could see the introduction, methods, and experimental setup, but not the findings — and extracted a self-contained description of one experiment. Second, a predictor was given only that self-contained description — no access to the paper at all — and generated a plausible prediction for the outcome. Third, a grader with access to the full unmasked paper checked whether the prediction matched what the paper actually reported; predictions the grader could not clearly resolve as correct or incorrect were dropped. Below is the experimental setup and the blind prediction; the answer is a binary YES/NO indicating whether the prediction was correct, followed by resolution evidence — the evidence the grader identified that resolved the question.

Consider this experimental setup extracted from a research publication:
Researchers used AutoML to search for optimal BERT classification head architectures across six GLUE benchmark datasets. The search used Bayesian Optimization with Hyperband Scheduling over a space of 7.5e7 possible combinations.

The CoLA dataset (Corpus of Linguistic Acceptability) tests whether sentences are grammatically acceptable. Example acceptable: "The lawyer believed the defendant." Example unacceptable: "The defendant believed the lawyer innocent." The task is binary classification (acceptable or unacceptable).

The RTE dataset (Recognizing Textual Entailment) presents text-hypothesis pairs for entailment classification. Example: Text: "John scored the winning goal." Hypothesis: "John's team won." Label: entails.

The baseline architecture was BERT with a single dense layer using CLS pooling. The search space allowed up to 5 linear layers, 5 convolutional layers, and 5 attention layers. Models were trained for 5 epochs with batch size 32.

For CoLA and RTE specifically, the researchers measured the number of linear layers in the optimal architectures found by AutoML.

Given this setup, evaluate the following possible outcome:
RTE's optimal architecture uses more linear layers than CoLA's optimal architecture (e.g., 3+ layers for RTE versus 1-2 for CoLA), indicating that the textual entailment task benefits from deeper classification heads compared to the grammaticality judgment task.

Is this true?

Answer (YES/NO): NO